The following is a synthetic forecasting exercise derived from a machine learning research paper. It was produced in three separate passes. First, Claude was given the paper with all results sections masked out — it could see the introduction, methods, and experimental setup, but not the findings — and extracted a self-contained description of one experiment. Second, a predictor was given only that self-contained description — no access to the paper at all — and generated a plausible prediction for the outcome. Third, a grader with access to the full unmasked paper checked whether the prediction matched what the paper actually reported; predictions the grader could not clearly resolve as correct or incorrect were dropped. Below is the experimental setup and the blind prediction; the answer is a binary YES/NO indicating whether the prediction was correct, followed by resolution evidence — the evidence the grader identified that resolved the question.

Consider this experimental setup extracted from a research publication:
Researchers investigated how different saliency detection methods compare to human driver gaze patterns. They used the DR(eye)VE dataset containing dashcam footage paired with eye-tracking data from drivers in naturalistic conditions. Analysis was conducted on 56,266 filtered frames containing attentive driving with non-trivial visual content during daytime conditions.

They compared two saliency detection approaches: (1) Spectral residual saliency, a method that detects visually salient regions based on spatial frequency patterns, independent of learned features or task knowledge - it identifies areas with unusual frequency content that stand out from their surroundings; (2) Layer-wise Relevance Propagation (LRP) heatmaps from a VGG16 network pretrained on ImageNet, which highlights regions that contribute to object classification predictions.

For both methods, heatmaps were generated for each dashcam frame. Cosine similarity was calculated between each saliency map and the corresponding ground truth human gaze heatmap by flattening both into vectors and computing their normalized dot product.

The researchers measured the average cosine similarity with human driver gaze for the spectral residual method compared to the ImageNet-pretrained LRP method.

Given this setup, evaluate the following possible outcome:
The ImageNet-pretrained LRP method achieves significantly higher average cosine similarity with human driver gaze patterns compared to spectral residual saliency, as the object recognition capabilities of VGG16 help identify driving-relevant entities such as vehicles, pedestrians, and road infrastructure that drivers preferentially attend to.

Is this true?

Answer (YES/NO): YES